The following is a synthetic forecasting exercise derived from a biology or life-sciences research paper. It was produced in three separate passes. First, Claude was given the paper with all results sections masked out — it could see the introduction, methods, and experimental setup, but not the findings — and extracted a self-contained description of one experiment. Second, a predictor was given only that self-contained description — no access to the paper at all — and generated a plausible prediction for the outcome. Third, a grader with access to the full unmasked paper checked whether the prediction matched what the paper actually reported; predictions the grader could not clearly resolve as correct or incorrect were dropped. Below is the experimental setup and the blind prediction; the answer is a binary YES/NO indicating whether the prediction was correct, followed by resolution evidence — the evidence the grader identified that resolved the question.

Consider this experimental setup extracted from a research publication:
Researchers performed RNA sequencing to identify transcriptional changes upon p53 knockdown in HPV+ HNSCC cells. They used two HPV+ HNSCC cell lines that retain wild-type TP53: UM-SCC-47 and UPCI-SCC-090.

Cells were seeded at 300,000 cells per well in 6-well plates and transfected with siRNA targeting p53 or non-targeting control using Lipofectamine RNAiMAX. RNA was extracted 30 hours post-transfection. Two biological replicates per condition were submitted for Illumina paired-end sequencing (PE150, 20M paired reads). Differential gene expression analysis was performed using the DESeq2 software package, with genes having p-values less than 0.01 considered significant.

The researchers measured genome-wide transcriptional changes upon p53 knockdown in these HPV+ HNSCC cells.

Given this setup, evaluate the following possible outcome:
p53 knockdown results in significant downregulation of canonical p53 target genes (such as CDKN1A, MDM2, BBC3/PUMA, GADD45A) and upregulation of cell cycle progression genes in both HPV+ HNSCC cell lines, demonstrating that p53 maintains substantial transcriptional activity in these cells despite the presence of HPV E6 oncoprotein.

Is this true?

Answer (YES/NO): NO